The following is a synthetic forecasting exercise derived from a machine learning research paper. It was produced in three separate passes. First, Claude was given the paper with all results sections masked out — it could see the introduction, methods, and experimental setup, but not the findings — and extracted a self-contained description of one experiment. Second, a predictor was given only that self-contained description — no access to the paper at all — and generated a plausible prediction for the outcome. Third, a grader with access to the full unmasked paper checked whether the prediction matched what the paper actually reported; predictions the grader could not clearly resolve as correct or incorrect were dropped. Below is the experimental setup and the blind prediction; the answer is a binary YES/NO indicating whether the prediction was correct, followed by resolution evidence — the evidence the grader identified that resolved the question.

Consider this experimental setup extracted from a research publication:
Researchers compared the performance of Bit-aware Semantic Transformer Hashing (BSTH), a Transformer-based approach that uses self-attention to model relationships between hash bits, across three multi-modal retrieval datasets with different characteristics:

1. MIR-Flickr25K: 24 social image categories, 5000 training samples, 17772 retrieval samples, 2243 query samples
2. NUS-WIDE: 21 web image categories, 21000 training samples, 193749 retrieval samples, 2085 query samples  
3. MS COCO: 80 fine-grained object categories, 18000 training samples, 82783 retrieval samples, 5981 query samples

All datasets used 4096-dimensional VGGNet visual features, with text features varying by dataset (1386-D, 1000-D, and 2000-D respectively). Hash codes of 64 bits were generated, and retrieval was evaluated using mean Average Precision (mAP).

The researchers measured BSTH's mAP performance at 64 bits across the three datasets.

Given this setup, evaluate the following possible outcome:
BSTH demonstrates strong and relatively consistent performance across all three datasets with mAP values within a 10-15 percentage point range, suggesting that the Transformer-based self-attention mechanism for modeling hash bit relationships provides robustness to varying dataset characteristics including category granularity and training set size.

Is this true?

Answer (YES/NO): NO